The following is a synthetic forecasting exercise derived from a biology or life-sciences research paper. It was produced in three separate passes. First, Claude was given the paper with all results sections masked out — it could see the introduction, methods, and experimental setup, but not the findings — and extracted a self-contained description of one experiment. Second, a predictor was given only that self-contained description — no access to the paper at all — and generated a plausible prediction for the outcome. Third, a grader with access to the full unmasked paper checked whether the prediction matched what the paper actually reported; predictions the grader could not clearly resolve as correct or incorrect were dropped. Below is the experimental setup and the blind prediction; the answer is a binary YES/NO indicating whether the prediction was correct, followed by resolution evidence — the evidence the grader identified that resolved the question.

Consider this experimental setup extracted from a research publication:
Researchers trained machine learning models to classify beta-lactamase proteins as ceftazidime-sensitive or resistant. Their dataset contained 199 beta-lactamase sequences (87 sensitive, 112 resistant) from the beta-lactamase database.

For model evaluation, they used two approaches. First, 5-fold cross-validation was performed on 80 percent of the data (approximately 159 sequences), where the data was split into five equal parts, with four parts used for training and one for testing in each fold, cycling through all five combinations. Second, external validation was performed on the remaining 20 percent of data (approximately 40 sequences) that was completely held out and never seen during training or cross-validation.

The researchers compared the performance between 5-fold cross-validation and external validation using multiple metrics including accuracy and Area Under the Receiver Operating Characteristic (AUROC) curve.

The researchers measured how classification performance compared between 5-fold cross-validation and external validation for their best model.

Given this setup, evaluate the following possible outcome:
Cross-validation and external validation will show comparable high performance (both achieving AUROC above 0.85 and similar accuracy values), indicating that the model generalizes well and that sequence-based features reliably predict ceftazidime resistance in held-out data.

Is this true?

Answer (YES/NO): NO